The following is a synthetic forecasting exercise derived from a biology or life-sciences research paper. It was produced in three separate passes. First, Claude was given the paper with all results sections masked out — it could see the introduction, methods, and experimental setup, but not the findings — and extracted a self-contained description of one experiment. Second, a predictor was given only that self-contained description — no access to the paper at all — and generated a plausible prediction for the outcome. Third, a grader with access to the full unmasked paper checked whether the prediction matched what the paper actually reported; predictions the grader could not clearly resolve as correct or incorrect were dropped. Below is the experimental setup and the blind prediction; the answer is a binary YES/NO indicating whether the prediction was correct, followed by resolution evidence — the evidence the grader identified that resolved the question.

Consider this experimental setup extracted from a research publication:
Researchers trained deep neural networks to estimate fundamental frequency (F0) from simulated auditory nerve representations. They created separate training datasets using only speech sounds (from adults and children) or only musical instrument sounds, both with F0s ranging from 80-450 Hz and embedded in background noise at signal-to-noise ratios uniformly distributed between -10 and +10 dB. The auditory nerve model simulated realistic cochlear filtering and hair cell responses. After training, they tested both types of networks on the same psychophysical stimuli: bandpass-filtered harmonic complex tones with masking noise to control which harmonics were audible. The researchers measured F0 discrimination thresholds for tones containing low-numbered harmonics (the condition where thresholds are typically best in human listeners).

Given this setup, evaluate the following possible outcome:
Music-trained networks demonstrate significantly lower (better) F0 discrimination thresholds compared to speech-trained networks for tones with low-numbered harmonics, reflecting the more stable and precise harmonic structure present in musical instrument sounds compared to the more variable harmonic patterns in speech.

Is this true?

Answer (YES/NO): YES